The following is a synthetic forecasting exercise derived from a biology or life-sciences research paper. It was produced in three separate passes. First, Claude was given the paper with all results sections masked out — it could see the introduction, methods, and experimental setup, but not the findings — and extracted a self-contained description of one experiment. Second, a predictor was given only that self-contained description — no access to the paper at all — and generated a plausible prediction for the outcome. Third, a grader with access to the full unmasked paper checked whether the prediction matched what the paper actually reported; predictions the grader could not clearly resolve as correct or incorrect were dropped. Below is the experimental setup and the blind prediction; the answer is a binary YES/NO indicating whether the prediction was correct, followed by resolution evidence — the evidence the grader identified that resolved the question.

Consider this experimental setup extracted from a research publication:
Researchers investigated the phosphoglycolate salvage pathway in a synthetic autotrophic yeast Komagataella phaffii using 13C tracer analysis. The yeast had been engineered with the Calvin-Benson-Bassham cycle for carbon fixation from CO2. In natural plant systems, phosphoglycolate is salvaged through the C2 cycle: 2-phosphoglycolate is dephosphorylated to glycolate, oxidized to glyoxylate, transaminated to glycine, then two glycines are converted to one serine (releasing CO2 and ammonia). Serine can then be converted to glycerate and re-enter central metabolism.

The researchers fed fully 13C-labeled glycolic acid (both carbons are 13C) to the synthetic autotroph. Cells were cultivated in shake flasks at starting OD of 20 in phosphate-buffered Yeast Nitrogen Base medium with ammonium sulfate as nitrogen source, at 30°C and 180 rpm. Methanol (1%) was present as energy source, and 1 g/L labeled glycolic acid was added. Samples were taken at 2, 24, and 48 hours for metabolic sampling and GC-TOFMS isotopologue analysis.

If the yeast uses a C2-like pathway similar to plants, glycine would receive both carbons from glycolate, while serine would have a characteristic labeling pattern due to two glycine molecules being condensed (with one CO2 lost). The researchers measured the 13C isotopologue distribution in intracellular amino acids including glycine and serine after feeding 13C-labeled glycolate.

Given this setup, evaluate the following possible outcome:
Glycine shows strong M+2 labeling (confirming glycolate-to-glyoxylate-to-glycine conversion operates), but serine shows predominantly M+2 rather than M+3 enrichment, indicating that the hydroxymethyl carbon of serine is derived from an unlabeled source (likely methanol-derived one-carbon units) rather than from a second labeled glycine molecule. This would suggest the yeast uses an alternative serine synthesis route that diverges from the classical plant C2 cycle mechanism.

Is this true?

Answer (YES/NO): NO